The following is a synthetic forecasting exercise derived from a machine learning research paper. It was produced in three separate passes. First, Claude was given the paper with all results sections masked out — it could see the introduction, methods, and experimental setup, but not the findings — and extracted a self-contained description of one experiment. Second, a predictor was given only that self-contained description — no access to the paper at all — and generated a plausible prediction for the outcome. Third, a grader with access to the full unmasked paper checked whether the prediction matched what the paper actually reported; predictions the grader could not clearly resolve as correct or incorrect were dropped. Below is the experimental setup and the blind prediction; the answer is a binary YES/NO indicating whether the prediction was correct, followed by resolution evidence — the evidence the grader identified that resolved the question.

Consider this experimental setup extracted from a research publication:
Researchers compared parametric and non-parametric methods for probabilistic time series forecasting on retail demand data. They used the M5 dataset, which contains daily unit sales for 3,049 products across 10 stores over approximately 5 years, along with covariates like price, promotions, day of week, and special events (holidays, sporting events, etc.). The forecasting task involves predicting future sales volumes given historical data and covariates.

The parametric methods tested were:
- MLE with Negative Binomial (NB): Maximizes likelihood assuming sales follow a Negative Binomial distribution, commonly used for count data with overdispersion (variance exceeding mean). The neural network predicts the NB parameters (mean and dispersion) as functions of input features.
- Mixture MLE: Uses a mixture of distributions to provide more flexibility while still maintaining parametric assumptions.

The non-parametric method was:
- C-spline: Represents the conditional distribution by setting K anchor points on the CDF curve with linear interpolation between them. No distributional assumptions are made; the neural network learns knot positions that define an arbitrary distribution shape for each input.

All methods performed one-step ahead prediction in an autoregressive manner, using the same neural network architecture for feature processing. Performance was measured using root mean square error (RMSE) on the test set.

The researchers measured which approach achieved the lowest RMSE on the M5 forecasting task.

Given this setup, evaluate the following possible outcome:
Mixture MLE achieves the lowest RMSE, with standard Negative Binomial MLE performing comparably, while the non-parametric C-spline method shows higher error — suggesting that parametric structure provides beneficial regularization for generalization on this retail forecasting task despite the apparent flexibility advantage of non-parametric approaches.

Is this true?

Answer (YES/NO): NO